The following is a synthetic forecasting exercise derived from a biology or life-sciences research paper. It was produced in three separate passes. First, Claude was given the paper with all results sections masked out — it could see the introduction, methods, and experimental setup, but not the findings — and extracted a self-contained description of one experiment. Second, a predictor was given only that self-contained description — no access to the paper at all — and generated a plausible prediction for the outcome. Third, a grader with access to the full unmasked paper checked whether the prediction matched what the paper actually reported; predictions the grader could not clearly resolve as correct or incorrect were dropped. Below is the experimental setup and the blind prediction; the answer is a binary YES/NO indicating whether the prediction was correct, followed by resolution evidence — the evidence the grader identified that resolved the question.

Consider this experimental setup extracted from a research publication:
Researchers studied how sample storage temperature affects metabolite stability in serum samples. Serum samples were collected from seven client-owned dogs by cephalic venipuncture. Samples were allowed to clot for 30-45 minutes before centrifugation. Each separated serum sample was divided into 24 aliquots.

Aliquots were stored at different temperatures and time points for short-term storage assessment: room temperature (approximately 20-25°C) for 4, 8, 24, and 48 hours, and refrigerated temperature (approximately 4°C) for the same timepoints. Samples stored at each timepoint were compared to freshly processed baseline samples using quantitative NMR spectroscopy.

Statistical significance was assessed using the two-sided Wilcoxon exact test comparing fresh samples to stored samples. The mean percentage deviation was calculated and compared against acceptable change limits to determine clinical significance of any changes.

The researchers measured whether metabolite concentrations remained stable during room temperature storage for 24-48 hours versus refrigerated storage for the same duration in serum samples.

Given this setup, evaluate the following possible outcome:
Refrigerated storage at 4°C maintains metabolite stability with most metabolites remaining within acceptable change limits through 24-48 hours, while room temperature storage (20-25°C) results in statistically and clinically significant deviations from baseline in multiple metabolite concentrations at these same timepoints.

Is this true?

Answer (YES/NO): NO